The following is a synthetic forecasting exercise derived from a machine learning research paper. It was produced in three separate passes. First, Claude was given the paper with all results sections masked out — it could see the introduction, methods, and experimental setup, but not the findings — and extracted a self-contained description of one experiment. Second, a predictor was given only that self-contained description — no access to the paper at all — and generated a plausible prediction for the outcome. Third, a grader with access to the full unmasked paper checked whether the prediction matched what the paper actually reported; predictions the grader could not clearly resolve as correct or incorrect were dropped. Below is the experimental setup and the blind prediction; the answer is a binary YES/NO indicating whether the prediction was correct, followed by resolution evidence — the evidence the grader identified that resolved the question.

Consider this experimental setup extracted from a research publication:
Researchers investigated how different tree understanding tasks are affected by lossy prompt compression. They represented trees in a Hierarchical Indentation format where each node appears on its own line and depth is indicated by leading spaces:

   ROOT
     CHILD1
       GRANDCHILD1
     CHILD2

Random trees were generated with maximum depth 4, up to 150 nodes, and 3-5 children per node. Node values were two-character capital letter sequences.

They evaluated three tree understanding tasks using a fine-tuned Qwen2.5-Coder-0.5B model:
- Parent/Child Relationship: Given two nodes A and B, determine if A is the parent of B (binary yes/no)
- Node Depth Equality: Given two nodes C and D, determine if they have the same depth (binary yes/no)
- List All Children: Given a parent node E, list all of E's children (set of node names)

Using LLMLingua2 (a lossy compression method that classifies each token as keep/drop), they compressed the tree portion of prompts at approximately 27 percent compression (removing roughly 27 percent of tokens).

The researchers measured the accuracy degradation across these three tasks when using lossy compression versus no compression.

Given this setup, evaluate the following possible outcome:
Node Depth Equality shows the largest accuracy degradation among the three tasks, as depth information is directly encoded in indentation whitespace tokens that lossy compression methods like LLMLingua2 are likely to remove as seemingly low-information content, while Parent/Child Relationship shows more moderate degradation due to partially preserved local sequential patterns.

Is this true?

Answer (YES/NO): NO